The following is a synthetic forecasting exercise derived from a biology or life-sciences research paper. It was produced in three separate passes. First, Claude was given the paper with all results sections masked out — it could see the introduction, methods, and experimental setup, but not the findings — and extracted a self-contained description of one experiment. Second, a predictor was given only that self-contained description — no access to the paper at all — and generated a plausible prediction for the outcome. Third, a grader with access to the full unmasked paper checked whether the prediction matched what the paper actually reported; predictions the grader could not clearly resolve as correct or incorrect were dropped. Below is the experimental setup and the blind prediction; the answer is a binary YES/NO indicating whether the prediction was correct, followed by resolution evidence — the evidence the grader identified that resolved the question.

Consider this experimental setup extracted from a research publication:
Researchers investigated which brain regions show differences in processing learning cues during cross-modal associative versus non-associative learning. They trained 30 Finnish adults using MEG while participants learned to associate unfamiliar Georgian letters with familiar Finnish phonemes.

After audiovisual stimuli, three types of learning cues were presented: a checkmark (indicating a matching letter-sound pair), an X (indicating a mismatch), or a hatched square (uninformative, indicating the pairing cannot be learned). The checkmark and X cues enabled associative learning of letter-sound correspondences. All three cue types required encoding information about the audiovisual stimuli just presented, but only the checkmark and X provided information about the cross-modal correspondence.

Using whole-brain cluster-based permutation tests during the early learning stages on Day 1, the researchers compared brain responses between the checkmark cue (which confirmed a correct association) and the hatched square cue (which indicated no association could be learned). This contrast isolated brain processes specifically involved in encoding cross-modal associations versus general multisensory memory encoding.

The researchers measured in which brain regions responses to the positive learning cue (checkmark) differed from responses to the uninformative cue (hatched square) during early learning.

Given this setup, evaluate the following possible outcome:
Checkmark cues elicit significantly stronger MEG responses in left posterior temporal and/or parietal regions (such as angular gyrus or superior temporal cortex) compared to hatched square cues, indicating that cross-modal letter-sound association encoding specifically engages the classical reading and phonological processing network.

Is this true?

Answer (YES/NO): NO